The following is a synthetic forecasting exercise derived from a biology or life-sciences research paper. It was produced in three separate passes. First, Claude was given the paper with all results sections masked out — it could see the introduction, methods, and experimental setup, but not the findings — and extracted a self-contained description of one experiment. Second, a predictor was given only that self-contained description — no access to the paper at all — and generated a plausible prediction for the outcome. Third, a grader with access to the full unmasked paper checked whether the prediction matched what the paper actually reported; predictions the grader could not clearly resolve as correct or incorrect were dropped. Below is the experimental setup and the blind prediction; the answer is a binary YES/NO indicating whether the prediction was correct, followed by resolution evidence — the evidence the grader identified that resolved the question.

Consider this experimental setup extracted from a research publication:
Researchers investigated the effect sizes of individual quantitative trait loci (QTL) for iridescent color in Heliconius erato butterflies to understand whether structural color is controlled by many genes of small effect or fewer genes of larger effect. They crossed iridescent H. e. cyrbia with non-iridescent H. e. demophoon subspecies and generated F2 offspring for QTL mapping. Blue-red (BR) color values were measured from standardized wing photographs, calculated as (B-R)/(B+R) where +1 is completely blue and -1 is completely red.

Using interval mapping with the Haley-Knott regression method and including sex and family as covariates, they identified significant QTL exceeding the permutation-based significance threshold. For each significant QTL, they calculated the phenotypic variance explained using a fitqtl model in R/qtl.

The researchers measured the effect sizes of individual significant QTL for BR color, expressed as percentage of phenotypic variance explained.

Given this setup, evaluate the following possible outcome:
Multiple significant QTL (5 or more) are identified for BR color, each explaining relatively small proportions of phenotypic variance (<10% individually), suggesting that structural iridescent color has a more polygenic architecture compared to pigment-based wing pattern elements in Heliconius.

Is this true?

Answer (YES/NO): NO